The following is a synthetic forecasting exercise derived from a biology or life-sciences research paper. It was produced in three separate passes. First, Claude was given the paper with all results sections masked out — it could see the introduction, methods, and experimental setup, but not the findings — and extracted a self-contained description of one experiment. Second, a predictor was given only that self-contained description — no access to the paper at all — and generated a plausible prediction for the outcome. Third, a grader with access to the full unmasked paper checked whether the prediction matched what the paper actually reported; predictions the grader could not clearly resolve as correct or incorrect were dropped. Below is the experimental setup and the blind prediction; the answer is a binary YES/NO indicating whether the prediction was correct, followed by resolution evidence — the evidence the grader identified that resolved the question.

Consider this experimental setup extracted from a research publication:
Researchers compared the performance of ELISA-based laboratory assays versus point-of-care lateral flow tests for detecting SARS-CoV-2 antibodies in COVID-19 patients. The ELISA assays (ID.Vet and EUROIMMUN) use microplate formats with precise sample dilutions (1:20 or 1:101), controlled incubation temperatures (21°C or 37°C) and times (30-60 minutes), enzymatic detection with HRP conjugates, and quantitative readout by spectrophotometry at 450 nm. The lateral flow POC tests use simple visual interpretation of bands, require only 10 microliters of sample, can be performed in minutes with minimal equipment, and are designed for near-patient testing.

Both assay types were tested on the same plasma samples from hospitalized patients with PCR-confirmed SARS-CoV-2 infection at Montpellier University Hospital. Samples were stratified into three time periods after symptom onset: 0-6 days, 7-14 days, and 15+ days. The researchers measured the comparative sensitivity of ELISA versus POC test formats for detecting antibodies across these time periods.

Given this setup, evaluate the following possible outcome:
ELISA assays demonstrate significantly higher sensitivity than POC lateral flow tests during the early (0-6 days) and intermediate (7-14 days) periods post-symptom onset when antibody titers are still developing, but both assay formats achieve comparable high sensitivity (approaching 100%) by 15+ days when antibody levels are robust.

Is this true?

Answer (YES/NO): NO